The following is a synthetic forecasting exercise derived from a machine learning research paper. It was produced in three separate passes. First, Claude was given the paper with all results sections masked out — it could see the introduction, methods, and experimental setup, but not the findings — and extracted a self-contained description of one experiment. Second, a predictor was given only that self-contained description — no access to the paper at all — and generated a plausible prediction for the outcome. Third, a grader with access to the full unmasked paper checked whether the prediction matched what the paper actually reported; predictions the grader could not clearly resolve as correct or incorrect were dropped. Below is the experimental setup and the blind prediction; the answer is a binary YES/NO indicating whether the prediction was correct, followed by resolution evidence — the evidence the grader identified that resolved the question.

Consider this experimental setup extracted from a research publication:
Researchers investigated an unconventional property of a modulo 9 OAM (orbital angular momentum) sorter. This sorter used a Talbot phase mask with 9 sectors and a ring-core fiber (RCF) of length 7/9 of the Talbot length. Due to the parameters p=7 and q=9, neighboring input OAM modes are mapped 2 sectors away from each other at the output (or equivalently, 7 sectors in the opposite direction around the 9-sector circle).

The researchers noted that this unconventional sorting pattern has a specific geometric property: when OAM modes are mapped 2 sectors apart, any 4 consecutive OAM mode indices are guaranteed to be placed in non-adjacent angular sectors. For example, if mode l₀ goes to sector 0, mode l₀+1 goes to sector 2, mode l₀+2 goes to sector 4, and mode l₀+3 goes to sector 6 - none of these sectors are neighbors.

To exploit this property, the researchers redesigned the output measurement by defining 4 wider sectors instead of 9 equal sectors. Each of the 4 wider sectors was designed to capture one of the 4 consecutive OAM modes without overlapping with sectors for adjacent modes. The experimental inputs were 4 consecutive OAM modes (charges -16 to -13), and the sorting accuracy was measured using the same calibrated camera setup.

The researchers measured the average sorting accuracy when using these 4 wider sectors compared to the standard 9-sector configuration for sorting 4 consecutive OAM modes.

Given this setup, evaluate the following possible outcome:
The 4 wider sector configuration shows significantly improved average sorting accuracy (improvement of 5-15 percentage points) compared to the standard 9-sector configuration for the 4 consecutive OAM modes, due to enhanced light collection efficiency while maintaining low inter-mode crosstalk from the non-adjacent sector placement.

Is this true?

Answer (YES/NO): NO